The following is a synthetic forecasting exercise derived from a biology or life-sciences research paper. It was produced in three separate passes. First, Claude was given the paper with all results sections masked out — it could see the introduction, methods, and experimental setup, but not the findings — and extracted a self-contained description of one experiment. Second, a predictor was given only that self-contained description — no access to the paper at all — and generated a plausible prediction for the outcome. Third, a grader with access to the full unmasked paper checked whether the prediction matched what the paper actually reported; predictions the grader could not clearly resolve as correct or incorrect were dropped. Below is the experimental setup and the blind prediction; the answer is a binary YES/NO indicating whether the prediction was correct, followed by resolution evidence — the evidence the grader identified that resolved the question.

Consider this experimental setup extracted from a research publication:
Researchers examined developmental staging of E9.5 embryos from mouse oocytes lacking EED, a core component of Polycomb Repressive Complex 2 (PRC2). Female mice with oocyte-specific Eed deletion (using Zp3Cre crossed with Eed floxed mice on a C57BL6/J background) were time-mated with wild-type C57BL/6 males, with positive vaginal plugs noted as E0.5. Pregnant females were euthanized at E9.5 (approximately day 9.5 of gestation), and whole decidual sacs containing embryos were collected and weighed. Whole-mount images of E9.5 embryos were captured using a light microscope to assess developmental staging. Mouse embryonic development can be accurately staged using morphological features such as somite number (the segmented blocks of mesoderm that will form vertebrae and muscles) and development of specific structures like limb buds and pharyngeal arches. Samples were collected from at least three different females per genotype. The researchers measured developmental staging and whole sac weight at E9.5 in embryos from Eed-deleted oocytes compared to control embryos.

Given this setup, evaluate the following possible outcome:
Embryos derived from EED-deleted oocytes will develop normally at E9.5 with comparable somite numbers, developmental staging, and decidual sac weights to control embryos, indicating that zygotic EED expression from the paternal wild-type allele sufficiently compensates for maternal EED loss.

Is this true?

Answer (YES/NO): NO